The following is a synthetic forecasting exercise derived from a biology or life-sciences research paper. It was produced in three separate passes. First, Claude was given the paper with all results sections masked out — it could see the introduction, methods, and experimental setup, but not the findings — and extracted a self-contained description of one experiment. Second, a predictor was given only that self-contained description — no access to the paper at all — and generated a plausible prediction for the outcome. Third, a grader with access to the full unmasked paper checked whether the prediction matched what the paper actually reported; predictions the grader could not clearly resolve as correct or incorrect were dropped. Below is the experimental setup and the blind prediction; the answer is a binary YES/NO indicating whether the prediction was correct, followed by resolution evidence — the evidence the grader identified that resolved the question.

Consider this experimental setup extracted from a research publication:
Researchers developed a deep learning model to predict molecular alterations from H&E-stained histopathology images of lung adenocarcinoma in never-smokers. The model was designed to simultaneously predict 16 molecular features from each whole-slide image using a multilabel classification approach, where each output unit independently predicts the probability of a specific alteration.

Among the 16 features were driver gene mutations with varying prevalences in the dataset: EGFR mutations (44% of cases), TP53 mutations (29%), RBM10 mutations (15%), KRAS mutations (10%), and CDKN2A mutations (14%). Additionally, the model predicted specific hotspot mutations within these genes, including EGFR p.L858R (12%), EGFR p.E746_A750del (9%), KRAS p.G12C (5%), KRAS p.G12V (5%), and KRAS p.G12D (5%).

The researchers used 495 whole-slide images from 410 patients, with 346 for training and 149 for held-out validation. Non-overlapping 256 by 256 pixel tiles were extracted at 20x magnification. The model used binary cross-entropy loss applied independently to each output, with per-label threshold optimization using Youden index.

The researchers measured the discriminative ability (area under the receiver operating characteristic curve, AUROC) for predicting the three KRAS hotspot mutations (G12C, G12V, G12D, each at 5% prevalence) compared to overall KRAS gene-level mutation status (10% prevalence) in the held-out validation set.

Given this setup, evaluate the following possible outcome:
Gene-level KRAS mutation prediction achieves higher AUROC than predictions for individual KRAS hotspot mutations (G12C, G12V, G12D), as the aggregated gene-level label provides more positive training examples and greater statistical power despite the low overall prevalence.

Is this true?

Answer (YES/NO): YES